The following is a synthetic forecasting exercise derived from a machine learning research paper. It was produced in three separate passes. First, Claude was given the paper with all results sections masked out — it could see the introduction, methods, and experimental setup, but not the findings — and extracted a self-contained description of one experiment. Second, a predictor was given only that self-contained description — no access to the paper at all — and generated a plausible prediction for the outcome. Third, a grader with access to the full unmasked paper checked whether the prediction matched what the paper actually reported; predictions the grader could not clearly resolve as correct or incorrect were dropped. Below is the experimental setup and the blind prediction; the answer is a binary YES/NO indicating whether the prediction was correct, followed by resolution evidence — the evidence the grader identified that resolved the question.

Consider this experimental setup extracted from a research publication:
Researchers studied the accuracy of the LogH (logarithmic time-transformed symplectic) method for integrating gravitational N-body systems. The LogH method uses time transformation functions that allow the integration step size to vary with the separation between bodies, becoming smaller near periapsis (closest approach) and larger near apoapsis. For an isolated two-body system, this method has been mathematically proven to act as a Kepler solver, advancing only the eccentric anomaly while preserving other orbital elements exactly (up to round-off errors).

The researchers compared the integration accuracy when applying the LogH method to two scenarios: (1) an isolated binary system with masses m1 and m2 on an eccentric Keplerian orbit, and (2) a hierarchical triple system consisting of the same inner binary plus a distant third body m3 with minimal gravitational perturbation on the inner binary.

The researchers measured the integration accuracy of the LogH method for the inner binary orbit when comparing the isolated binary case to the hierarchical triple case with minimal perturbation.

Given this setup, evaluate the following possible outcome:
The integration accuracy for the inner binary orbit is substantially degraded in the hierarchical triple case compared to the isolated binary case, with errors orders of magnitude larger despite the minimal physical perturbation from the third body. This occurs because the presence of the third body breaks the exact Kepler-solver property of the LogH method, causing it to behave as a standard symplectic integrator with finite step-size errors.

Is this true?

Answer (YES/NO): YES